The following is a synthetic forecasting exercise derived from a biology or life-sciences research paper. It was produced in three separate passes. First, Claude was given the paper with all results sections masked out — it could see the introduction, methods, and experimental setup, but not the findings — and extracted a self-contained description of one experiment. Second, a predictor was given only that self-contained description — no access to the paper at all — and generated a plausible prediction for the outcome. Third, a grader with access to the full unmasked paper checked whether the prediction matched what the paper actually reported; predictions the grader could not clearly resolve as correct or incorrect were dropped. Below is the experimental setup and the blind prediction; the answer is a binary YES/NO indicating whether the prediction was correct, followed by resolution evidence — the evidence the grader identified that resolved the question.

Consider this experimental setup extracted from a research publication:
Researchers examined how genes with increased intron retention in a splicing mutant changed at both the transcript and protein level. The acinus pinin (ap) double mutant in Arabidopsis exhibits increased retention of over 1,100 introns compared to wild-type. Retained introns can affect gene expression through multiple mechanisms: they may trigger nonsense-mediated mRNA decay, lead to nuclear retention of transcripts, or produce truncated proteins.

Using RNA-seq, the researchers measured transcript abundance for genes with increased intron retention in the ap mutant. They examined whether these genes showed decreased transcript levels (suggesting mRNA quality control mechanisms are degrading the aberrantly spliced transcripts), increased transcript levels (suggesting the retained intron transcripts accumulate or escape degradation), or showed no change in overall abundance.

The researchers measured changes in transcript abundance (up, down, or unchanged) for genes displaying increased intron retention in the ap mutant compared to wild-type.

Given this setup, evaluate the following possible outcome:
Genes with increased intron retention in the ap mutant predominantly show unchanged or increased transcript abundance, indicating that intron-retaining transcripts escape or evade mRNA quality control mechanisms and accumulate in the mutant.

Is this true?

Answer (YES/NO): NO